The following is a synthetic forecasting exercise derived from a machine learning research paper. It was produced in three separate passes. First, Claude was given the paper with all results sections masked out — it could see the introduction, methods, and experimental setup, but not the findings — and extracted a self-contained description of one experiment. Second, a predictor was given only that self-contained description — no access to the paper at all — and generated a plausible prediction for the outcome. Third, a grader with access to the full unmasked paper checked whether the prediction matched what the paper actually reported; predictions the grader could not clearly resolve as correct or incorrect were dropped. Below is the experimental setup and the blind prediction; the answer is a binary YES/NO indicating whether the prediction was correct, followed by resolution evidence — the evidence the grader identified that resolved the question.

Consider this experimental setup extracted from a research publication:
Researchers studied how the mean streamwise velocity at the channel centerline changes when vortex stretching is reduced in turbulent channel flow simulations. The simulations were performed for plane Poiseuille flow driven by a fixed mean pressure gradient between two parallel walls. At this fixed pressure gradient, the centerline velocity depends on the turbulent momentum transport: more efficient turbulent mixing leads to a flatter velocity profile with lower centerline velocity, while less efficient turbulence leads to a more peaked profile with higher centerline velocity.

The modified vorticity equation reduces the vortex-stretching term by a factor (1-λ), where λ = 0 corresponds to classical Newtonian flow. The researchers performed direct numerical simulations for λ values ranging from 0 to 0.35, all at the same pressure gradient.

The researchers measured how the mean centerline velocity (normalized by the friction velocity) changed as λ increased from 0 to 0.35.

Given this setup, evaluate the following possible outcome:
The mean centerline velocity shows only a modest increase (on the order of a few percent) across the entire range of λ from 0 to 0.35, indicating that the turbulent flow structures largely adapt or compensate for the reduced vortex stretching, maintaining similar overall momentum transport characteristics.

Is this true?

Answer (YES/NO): NO